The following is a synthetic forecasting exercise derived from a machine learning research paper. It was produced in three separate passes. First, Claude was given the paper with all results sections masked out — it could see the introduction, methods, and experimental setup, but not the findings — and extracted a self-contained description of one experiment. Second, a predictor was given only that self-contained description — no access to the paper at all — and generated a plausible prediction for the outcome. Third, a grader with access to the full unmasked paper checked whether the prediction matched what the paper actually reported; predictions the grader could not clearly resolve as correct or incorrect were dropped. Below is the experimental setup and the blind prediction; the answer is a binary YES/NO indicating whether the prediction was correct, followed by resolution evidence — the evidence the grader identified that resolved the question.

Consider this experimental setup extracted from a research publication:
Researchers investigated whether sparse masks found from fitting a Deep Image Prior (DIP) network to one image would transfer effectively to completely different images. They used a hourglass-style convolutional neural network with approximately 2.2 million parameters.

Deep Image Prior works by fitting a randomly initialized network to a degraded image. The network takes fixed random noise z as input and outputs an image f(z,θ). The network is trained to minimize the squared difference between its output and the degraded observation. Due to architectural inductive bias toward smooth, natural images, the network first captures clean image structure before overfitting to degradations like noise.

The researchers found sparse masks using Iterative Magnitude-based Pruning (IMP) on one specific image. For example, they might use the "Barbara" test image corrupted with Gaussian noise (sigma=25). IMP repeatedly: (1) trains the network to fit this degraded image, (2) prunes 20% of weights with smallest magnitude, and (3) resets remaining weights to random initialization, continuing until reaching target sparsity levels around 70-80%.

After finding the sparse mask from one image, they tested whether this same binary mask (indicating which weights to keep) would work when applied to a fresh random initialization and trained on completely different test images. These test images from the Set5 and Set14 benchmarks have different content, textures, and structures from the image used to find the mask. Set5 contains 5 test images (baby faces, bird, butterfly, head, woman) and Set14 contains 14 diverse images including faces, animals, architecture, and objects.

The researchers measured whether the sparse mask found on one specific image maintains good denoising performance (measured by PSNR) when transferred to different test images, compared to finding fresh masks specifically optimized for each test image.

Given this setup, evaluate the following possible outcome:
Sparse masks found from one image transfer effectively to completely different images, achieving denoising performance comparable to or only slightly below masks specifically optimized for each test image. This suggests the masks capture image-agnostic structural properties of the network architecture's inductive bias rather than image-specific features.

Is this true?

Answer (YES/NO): YES